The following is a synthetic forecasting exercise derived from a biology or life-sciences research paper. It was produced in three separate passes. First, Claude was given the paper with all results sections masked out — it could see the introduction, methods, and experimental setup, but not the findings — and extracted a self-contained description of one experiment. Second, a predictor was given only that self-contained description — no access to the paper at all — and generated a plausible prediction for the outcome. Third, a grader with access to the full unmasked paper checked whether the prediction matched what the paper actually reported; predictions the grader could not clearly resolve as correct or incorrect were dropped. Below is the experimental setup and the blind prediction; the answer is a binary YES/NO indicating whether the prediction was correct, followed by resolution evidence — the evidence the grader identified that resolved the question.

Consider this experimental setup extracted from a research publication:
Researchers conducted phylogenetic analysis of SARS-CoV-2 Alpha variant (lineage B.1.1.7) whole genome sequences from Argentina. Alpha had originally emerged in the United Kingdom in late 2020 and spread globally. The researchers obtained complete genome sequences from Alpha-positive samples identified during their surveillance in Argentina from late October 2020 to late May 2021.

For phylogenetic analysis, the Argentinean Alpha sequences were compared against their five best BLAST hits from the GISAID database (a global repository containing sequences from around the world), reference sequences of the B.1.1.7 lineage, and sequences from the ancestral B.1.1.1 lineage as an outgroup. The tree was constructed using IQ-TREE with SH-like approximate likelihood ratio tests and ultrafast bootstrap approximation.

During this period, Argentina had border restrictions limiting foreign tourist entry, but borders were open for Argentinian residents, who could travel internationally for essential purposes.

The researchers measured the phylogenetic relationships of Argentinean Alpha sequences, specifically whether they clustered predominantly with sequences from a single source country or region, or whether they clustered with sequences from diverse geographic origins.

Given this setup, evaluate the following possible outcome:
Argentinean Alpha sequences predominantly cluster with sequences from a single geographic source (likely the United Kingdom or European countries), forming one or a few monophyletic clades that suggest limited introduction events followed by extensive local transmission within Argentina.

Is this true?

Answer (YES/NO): NO